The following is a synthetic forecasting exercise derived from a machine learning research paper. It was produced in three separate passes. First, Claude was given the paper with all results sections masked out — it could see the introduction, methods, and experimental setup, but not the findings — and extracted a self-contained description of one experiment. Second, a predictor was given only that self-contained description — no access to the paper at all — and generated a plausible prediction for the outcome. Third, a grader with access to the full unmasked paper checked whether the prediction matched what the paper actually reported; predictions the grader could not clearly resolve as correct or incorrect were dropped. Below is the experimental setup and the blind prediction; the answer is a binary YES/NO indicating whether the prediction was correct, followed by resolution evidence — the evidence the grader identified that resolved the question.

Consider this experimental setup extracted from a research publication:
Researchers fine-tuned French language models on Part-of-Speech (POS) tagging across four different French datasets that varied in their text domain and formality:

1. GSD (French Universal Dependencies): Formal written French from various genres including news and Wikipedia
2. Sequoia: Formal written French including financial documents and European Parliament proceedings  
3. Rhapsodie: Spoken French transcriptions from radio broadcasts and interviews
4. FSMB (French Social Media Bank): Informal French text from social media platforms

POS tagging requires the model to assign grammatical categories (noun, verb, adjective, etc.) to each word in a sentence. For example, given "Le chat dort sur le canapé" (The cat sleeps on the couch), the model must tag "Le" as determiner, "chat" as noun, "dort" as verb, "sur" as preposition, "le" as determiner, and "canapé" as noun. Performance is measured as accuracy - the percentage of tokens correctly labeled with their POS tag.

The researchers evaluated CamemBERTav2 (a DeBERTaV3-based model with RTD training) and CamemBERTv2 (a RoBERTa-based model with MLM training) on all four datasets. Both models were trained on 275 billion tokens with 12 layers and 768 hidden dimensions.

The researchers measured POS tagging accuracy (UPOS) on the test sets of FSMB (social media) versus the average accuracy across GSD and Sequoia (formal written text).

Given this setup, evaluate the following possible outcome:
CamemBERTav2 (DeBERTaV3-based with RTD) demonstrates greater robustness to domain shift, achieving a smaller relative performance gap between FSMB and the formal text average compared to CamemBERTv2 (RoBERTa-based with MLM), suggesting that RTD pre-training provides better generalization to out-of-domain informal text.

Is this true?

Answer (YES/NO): NO